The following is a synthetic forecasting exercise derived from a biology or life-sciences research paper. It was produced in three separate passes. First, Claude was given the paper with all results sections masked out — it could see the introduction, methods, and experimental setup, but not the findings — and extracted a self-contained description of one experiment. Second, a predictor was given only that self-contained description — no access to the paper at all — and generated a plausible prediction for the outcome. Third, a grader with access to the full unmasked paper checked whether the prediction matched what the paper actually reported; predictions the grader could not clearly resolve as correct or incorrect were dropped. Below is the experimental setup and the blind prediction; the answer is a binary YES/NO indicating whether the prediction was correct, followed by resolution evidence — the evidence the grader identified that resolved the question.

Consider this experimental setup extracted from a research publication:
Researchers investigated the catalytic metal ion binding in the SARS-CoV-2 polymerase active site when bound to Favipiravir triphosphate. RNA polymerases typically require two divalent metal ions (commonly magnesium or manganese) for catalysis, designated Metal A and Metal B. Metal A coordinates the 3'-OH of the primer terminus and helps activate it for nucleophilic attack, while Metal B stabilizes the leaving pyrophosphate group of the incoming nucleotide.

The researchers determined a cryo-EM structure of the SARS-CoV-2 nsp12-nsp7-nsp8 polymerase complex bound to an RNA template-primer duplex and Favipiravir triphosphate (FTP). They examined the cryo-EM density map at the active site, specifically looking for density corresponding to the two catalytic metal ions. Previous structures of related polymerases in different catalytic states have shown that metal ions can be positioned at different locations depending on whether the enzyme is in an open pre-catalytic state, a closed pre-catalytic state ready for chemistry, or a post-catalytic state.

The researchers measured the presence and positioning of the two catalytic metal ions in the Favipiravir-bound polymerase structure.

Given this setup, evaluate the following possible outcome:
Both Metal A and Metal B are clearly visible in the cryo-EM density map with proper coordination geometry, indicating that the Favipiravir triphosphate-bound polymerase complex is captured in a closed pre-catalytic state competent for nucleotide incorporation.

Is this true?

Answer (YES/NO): NO